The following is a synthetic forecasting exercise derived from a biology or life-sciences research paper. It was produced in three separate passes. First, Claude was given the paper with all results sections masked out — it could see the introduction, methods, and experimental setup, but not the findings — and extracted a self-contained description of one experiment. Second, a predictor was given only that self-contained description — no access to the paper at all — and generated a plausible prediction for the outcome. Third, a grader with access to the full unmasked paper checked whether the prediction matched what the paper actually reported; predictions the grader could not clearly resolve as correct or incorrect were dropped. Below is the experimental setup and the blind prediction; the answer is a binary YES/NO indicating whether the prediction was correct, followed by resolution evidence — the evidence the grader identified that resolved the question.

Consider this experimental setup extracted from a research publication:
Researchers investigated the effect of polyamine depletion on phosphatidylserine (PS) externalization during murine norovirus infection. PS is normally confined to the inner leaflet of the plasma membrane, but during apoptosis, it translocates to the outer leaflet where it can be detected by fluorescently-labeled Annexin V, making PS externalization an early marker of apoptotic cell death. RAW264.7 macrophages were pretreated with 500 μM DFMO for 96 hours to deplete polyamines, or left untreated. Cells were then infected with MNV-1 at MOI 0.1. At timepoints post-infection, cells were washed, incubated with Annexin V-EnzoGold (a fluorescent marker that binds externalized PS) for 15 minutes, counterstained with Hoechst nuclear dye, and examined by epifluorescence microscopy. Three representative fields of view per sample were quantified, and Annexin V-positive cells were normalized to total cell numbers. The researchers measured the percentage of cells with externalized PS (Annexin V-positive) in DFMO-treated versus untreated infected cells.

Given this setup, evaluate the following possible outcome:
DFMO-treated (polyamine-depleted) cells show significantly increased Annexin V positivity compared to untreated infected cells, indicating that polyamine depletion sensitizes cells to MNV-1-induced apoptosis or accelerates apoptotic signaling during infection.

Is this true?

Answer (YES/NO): NO